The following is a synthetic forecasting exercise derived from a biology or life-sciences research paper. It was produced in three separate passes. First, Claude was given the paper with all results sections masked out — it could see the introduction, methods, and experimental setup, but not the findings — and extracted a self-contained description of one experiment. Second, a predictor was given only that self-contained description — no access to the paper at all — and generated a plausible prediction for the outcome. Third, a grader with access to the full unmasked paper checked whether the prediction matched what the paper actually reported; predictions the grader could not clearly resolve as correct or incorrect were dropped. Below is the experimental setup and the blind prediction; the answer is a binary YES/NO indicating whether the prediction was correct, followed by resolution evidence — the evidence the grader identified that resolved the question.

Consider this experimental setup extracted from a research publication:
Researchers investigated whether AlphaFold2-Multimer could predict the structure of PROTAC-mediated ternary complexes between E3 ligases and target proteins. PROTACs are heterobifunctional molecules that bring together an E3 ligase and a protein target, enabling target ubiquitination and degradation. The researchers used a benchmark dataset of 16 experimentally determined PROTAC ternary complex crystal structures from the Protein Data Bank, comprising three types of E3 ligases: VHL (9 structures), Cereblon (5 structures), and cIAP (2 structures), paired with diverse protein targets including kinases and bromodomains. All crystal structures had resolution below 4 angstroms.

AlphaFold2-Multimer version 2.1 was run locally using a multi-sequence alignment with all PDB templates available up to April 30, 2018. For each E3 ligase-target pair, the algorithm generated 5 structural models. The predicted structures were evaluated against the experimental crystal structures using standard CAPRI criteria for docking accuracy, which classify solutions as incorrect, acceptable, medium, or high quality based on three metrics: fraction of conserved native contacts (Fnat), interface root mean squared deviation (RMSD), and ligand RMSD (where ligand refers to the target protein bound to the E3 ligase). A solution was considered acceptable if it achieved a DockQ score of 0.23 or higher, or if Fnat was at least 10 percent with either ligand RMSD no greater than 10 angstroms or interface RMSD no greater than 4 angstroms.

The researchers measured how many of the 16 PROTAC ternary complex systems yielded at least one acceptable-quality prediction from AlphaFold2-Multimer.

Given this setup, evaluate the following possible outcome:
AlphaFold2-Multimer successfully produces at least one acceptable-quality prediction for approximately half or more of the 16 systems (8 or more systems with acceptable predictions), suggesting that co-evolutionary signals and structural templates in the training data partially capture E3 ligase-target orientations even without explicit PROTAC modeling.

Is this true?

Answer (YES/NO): NO